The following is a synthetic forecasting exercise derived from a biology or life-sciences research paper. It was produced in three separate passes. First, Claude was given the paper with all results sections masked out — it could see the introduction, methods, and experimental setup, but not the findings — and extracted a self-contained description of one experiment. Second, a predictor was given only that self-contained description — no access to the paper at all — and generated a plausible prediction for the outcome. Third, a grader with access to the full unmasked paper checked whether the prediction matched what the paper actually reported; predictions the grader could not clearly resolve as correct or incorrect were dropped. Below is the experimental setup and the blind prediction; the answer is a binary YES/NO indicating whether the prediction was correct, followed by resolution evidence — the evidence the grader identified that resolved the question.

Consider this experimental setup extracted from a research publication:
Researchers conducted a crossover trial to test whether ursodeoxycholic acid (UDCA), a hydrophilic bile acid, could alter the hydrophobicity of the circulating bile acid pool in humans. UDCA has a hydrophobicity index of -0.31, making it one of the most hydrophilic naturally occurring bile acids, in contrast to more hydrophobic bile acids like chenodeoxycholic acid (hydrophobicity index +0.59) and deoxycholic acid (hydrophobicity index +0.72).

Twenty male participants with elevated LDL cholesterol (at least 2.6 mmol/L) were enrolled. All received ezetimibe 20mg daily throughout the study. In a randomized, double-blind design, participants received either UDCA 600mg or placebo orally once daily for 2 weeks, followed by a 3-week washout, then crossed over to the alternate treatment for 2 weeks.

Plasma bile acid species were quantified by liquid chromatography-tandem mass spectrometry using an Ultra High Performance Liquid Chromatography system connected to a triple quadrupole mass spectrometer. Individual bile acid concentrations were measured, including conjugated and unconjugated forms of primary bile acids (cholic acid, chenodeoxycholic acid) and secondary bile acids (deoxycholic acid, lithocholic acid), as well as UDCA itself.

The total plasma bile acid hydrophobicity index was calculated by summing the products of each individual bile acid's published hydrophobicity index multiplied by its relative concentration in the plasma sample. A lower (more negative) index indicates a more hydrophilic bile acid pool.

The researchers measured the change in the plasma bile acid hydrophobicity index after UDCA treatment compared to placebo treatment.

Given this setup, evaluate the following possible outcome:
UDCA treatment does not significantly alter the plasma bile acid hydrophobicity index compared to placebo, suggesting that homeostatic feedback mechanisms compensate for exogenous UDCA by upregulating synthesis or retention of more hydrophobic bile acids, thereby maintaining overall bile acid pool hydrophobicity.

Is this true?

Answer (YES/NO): NO